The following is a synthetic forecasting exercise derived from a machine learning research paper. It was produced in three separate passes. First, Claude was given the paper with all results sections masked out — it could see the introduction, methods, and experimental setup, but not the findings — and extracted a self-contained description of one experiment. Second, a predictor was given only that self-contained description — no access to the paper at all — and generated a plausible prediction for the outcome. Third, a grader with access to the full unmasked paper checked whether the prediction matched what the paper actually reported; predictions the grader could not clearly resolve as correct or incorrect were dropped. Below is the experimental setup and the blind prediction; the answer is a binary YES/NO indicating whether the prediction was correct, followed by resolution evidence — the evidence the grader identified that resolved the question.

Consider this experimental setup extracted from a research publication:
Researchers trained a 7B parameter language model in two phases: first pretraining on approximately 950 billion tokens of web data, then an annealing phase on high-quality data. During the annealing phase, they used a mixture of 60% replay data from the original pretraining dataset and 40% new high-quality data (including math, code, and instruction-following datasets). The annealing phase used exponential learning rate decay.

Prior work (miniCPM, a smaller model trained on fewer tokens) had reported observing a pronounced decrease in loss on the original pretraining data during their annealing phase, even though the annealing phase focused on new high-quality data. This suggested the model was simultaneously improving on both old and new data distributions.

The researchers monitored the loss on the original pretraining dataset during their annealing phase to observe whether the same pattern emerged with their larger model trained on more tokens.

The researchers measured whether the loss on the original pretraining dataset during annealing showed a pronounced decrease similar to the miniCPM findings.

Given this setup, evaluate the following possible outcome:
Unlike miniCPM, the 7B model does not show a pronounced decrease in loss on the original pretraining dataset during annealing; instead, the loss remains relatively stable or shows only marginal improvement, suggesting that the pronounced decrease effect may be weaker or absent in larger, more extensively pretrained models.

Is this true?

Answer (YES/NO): YES